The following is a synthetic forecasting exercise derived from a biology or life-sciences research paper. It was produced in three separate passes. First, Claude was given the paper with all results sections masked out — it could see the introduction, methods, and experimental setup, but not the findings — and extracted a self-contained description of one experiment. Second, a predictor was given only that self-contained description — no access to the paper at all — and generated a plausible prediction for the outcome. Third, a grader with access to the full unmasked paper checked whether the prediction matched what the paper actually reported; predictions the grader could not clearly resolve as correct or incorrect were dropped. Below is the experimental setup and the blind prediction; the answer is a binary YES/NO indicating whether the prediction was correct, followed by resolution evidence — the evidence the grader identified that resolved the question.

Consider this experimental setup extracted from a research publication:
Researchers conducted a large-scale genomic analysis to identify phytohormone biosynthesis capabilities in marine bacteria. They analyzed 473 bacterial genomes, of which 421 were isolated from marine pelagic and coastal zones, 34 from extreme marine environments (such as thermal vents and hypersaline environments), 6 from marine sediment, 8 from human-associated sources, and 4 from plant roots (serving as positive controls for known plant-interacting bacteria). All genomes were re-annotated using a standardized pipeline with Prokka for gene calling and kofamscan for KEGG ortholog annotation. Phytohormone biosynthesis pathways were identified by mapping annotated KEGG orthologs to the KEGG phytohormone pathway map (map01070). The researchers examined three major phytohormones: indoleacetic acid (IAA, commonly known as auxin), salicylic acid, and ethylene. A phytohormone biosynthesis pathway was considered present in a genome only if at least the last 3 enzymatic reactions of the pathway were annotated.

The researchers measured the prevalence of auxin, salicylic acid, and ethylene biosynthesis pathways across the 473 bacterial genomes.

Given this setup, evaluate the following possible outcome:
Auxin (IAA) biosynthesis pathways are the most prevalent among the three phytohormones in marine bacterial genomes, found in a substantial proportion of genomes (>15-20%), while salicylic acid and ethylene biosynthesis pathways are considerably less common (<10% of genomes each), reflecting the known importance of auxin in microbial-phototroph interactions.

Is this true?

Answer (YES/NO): NO